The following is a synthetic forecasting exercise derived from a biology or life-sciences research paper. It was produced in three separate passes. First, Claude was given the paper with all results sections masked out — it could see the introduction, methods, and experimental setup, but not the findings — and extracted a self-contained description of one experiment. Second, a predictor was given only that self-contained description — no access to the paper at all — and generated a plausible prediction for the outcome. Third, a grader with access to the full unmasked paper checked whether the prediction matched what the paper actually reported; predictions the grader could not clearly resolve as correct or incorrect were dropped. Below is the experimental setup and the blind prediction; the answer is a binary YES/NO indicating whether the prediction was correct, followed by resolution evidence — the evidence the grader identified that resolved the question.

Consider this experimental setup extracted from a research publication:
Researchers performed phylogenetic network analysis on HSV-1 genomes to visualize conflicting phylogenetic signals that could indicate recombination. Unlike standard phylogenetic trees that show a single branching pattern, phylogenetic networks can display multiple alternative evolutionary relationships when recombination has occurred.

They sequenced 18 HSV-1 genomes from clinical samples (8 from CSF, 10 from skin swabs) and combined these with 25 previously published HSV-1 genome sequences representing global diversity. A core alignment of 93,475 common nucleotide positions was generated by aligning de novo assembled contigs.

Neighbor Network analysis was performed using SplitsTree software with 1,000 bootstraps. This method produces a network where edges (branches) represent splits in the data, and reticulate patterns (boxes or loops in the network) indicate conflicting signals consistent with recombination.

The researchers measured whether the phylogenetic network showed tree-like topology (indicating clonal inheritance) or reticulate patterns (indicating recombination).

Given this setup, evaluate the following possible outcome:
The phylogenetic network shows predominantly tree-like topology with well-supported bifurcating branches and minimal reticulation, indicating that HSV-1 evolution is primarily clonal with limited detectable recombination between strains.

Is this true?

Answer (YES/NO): NO